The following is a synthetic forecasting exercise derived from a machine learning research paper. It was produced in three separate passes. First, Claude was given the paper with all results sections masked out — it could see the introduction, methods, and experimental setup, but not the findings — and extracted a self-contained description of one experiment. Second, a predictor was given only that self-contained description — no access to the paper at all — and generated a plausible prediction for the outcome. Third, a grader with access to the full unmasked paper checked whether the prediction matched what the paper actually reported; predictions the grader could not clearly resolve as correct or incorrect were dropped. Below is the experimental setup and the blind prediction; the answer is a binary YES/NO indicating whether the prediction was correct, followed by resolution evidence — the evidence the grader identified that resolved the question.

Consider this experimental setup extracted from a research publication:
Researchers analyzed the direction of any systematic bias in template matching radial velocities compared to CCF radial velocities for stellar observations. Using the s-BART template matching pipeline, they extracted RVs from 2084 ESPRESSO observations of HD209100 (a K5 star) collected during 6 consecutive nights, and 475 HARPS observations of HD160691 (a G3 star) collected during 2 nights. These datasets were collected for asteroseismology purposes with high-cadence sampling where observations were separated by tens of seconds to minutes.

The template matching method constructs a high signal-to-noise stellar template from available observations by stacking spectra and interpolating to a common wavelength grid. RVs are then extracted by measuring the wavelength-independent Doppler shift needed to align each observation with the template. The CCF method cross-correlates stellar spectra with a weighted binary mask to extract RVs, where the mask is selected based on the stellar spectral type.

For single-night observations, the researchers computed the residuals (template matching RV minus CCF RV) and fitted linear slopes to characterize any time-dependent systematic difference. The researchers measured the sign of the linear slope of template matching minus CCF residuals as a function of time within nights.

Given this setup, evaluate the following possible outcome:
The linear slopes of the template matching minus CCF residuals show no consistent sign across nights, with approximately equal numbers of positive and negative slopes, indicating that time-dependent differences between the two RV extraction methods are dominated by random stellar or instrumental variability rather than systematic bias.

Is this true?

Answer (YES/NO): NO